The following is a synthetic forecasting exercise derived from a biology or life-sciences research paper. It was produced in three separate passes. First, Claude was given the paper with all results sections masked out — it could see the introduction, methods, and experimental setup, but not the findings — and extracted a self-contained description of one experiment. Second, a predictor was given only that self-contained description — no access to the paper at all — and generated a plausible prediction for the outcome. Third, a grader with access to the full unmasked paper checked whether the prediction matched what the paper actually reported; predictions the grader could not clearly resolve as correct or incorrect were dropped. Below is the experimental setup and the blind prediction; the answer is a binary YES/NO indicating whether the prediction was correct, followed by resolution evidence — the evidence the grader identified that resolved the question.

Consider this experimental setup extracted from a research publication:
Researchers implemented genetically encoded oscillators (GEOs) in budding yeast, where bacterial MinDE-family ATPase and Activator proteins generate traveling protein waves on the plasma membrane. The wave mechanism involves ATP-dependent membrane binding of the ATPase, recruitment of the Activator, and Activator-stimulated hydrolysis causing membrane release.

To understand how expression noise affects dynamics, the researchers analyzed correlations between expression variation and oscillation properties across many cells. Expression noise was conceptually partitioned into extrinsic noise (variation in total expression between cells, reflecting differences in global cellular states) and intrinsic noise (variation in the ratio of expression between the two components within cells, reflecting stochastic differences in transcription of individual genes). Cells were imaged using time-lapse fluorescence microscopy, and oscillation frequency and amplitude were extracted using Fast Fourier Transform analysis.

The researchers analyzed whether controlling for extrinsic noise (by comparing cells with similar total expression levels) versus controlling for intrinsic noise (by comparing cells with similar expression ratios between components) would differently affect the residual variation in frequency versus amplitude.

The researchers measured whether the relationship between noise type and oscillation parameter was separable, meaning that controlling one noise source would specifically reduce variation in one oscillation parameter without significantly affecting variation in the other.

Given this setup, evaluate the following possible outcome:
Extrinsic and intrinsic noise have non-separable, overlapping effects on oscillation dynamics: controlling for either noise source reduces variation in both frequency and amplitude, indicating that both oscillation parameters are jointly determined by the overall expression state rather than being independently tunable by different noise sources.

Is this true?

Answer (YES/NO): NO